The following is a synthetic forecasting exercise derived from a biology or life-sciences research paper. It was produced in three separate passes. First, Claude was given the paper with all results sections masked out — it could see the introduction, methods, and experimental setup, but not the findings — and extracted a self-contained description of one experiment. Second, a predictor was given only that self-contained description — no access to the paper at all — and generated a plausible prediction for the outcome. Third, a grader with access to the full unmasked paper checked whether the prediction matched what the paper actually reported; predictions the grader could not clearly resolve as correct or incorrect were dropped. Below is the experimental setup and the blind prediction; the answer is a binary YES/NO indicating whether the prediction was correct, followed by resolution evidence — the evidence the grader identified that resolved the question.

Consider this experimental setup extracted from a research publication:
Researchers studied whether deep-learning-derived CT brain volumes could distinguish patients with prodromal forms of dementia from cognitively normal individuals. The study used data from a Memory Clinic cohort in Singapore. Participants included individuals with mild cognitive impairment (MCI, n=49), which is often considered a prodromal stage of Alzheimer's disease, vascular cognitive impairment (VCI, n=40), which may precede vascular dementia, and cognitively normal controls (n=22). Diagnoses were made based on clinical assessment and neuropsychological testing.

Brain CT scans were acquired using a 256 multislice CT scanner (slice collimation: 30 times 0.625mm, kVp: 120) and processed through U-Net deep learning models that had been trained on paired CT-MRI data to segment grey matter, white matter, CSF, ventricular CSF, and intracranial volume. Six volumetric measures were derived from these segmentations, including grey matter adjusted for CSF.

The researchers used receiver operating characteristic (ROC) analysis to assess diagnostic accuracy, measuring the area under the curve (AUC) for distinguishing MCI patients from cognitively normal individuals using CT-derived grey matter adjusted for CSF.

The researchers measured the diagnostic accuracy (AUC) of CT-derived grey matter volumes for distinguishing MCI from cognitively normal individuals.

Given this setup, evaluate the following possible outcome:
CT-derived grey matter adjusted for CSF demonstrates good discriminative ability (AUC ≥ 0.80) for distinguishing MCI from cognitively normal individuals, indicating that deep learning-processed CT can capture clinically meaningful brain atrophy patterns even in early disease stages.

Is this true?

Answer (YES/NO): NO